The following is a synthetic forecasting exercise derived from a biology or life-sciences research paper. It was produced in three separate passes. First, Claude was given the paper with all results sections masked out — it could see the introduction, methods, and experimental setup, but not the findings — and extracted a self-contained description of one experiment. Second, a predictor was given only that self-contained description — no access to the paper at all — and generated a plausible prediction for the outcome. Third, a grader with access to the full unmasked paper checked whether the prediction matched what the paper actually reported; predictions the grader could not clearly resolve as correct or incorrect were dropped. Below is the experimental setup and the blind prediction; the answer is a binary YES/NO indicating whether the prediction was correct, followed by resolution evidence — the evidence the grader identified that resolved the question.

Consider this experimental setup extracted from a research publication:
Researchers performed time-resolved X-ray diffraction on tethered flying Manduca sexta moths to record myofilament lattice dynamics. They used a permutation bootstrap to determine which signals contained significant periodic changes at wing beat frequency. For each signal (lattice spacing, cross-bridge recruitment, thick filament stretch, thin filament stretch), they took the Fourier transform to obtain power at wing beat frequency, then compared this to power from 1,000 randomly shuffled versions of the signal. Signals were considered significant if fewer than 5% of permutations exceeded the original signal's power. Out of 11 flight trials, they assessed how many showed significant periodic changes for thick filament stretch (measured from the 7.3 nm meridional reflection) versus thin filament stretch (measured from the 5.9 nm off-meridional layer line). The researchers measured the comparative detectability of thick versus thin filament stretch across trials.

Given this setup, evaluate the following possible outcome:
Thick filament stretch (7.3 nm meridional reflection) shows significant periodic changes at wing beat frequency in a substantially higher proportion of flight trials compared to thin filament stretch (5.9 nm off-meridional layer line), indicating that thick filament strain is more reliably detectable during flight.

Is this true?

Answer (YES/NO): NO